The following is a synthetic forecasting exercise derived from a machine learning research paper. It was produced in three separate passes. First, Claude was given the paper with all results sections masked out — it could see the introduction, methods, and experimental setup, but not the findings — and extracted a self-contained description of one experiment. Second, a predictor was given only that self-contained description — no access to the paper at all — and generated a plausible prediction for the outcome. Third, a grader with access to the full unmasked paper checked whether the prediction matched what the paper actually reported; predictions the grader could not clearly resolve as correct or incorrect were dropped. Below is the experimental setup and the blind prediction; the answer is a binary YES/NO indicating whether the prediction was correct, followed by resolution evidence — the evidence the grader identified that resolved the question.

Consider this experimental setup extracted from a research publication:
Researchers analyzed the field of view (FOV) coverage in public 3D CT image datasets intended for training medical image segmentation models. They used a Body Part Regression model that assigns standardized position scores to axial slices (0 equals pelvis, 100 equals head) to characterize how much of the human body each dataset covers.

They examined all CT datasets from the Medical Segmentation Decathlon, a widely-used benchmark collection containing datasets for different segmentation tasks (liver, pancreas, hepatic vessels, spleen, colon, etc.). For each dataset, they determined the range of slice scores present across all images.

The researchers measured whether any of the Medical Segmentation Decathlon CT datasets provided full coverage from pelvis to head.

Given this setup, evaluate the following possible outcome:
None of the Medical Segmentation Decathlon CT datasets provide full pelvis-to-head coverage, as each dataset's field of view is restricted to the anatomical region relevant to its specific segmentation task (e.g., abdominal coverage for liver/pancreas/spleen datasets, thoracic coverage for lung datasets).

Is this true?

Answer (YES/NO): YES